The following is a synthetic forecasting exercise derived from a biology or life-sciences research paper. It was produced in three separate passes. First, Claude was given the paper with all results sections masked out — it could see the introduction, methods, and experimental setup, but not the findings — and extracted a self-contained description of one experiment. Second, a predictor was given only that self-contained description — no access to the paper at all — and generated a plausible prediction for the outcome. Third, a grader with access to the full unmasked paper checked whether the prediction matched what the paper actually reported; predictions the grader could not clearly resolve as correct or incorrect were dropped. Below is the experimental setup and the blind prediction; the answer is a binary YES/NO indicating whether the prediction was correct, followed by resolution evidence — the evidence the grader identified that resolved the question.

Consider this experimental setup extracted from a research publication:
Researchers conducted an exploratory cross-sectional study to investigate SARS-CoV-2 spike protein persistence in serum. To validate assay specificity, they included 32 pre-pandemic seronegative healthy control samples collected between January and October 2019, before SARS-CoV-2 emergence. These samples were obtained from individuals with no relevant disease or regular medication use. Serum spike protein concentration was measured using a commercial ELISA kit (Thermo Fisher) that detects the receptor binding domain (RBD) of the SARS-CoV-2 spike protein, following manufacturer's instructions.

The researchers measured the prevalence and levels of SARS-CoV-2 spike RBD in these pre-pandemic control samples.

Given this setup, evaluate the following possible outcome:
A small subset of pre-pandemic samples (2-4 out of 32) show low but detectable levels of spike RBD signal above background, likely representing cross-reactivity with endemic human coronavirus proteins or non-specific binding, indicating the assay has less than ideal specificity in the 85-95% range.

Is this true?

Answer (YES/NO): NO